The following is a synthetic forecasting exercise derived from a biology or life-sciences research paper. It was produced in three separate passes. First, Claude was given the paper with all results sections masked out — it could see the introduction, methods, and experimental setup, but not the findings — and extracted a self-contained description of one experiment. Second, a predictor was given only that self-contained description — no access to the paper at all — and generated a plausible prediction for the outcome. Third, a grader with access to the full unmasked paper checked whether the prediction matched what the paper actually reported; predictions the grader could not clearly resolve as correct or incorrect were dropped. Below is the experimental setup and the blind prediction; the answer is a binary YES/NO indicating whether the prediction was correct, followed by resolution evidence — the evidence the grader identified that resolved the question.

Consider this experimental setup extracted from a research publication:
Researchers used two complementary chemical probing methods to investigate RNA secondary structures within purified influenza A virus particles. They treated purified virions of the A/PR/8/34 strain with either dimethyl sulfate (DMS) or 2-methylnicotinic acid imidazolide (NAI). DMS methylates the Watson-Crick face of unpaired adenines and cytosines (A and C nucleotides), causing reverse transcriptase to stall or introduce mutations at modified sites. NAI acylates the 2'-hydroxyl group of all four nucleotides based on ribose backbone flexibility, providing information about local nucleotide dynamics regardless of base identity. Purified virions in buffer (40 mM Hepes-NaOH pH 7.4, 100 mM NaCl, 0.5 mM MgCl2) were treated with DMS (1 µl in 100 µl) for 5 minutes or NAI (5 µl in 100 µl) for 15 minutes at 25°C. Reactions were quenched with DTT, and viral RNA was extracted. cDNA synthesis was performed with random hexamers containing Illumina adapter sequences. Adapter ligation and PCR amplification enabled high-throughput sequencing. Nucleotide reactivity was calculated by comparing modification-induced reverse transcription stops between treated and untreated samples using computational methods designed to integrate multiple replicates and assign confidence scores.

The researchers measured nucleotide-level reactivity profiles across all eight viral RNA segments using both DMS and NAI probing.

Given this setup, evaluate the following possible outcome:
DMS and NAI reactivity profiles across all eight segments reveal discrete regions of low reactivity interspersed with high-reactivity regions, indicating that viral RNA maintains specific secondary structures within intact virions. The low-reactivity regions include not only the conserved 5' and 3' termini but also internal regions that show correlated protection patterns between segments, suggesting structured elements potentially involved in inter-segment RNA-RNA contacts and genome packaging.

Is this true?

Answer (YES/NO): NO